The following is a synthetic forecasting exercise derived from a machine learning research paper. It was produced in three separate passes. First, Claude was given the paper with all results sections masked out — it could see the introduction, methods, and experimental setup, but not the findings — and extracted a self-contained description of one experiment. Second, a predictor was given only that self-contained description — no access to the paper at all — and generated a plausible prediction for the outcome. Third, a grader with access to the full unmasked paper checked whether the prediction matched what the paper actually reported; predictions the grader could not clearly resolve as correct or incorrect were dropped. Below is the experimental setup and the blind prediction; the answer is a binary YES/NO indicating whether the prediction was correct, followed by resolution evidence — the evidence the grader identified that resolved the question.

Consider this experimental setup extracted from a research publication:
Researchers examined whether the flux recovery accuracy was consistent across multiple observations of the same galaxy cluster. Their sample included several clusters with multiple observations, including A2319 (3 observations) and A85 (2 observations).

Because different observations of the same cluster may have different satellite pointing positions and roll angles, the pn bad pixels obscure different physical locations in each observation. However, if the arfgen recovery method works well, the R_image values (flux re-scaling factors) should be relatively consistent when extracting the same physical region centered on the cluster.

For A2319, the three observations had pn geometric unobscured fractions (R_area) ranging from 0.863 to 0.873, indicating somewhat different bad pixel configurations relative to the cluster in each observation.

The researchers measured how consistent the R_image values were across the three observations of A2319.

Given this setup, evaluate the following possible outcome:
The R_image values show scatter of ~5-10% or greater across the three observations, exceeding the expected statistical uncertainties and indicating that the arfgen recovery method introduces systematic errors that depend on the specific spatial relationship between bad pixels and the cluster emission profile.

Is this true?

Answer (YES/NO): NO